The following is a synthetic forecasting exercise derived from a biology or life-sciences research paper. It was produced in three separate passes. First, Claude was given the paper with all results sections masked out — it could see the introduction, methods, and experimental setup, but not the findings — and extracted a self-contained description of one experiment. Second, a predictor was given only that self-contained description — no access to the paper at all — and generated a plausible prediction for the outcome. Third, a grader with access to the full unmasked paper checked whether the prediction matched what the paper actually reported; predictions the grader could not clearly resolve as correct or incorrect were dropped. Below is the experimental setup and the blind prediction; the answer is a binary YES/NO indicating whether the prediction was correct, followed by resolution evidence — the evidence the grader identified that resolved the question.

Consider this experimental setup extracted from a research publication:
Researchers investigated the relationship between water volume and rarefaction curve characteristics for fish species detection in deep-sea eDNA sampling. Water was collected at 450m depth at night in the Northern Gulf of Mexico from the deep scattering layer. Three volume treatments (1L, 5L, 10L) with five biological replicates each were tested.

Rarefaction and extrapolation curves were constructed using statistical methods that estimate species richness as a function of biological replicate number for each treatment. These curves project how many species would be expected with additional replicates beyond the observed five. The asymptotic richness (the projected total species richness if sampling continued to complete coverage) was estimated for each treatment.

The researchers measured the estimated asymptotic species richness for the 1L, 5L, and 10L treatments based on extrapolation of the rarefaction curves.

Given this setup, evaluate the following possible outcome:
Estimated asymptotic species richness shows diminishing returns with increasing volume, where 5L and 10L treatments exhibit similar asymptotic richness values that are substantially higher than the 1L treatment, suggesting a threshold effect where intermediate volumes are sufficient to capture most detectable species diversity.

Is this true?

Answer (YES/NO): YES